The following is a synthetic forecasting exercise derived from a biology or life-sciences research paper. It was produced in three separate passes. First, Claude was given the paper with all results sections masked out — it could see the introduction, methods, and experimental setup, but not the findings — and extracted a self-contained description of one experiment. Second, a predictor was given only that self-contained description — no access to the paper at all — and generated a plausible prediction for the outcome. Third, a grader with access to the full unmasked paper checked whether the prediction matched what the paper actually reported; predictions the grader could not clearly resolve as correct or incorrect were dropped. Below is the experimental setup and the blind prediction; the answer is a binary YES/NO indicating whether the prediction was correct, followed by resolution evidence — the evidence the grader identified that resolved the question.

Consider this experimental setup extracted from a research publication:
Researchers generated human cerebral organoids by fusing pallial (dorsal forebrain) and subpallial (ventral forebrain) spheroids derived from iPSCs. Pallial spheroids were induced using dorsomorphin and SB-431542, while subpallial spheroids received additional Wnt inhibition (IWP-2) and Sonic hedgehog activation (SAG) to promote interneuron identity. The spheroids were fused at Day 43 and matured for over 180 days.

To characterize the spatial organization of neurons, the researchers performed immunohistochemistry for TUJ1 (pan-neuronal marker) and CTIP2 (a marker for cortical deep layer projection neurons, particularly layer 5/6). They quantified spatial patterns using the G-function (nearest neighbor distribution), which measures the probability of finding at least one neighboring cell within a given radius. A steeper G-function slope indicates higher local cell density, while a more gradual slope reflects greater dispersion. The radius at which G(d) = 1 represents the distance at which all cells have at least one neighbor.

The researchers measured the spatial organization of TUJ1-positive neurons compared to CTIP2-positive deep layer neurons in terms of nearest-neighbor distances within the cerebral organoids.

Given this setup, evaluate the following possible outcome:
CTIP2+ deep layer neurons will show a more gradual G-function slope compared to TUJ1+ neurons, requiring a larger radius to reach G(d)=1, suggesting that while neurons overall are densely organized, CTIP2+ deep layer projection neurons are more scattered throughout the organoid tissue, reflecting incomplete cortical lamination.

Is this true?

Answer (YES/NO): YES